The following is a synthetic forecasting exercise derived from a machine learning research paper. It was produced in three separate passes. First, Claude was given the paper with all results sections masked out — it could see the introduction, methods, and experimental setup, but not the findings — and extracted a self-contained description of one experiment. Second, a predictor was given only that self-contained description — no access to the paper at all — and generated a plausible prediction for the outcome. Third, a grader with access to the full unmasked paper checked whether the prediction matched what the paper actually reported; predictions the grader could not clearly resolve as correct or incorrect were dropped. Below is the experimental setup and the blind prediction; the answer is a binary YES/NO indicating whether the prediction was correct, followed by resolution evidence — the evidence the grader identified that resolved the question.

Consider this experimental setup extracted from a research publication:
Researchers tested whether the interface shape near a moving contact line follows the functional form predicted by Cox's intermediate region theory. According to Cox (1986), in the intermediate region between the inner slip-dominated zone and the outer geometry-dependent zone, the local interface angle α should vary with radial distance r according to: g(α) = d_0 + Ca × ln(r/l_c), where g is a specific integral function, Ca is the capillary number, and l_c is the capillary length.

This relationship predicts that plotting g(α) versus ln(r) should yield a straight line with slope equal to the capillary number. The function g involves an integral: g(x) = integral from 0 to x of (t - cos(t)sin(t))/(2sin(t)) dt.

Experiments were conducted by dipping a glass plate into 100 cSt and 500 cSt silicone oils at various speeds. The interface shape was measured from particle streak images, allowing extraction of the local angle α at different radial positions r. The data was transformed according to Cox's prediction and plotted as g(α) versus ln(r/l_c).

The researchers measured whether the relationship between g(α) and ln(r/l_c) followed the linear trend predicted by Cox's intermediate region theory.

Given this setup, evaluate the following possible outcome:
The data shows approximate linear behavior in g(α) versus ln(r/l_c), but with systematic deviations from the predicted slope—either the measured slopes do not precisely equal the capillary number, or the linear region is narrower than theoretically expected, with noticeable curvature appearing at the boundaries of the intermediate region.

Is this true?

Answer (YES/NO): NO